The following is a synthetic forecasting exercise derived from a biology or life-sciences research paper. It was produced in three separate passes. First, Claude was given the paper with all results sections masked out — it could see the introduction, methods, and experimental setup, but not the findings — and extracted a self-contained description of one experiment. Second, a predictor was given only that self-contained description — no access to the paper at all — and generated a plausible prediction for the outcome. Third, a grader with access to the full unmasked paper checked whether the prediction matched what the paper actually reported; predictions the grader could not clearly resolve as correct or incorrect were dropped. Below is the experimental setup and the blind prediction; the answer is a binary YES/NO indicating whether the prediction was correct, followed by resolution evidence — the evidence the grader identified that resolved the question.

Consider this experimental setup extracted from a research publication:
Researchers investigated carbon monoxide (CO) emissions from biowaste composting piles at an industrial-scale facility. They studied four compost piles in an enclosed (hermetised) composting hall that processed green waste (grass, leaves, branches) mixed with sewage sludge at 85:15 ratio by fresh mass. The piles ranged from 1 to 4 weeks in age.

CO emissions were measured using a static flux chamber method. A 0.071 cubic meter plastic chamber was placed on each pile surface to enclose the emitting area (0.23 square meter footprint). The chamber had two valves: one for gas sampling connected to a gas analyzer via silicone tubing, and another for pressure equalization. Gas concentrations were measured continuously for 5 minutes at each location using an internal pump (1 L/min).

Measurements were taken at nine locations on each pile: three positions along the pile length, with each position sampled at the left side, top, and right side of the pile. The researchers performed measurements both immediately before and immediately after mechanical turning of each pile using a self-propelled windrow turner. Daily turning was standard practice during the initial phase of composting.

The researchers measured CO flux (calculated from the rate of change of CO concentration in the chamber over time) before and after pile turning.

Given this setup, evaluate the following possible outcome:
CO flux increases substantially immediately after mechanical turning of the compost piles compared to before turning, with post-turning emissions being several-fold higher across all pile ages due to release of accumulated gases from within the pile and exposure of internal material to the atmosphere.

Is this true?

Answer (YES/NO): YES